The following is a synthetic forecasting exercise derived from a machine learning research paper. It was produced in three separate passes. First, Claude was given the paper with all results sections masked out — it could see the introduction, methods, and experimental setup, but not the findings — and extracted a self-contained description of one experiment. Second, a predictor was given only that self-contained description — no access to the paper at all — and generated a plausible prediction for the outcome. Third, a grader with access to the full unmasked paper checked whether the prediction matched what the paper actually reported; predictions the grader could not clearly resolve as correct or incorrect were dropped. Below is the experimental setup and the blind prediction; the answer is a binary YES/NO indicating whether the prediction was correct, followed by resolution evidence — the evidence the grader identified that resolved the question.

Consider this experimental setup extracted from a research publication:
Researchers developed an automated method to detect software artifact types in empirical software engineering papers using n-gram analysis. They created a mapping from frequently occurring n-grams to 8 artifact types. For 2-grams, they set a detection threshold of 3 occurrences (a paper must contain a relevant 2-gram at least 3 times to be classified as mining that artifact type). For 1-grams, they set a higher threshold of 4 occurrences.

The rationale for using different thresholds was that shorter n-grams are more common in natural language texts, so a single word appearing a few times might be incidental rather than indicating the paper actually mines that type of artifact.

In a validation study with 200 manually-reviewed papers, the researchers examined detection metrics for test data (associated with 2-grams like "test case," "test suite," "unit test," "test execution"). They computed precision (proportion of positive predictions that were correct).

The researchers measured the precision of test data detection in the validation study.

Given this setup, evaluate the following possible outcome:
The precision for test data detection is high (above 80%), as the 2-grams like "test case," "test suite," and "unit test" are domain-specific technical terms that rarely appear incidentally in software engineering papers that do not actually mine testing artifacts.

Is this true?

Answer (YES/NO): NO